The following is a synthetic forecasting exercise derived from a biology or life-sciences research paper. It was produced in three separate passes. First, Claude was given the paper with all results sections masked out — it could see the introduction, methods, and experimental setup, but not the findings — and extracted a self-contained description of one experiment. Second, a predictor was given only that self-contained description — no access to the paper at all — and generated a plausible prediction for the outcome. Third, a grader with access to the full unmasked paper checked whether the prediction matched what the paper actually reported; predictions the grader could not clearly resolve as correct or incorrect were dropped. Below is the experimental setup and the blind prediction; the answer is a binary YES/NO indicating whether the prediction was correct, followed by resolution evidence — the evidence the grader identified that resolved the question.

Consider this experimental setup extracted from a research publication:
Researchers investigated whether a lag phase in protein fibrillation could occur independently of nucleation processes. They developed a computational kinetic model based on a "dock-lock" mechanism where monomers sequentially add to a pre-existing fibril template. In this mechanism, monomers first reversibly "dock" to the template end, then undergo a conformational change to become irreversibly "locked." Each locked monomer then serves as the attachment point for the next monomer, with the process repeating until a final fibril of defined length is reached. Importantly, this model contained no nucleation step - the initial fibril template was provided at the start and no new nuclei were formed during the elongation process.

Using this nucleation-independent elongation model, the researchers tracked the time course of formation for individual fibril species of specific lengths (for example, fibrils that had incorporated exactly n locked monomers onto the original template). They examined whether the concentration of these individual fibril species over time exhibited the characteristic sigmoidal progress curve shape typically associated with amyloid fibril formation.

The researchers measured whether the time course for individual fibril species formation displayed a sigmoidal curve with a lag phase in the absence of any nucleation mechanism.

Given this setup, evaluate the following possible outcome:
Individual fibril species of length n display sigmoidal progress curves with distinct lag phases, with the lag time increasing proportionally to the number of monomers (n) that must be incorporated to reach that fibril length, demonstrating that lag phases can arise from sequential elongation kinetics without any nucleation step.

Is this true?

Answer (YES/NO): YES